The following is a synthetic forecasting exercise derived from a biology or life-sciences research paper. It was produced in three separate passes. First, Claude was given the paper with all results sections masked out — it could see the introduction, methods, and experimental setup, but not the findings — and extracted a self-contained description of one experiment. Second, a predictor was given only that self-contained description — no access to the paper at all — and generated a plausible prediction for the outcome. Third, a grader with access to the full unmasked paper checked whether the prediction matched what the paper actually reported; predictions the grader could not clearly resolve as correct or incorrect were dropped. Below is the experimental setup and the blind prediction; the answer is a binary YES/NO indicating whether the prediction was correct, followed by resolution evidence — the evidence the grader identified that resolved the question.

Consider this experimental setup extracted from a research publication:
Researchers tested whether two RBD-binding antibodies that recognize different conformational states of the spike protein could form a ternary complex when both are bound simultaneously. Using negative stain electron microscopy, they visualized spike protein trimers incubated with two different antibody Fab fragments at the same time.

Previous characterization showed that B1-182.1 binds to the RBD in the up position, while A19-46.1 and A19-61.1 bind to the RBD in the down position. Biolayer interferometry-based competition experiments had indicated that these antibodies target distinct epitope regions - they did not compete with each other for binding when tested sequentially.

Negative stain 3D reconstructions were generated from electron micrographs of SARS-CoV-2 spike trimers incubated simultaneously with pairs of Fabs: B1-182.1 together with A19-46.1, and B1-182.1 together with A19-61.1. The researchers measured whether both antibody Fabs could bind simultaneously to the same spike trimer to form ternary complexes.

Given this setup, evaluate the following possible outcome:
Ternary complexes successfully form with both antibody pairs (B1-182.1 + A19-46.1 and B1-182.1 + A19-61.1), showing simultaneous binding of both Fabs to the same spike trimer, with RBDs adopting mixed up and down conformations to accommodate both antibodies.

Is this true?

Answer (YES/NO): NO